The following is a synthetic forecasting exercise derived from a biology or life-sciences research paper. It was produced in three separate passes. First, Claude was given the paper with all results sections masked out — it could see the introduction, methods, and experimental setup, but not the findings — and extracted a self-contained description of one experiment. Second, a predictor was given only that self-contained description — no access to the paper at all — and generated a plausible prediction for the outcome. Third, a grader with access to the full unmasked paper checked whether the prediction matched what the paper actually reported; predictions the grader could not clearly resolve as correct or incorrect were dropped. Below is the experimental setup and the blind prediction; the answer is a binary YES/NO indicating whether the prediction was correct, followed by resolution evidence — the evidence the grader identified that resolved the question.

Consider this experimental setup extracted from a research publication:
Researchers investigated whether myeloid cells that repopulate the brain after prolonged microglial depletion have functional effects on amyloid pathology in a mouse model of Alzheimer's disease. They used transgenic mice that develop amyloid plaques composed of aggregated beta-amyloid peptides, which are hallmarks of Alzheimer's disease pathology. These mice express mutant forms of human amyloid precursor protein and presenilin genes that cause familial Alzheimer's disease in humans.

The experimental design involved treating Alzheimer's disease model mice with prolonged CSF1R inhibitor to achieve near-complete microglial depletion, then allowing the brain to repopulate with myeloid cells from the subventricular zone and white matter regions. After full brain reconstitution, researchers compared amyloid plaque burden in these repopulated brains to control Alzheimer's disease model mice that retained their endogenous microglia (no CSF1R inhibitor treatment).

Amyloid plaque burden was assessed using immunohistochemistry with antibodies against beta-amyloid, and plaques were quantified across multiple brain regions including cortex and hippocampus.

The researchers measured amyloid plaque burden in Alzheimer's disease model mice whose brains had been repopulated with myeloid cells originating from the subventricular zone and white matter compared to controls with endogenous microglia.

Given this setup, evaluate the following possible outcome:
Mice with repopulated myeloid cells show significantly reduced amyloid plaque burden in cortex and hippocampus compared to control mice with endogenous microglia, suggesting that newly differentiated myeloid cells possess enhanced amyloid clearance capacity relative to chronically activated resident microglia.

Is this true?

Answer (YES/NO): NO